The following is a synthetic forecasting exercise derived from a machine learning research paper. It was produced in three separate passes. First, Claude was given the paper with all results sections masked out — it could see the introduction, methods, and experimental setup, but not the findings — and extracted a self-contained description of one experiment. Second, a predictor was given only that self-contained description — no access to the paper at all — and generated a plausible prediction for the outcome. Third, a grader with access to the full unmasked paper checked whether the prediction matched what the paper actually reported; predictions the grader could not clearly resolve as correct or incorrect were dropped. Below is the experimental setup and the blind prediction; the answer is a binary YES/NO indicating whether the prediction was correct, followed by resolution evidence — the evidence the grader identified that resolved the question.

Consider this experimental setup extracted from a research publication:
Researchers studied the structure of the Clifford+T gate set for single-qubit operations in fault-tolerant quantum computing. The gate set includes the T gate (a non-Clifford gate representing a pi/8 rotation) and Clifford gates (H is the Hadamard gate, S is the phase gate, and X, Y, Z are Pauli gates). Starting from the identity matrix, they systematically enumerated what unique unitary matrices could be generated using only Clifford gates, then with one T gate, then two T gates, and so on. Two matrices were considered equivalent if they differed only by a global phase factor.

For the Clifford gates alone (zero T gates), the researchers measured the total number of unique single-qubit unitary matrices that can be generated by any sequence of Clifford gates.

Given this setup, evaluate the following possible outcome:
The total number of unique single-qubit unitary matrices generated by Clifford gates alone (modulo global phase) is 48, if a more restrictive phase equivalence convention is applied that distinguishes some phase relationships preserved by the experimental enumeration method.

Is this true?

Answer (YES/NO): NO